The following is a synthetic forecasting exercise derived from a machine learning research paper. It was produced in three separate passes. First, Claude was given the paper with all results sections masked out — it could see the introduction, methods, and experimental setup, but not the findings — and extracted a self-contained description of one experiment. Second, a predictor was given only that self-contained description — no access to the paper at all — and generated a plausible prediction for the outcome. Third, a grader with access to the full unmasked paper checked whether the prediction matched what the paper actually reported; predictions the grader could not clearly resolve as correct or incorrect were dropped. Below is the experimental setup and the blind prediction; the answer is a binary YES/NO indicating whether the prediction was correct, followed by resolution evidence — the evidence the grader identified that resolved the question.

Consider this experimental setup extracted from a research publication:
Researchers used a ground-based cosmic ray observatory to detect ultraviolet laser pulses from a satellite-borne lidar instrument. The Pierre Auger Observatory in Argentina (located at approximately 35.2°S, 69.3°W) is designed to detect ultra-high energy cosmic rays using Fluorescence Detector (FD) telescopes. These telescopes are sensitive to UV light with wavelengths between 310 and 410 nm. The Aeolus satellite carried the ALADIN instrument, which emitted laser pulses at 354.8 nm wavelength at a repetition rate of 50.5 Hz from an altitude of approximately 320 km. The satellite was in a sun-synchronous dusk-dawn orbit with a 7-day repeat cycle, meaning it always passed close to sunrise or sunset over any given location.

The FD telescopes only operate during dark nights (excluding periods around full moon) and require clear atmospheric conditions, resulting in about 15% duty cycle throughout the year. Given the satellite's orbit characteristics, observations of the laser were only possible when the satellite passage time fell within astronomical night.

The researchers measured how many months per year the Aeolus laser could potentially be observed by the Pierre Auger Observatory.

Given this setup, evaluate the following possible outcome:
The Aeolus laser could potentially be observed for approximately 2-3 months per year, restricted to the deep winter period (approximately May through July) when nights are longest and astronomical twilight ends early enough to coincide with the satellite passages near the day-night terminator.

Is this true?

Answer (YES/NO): NO